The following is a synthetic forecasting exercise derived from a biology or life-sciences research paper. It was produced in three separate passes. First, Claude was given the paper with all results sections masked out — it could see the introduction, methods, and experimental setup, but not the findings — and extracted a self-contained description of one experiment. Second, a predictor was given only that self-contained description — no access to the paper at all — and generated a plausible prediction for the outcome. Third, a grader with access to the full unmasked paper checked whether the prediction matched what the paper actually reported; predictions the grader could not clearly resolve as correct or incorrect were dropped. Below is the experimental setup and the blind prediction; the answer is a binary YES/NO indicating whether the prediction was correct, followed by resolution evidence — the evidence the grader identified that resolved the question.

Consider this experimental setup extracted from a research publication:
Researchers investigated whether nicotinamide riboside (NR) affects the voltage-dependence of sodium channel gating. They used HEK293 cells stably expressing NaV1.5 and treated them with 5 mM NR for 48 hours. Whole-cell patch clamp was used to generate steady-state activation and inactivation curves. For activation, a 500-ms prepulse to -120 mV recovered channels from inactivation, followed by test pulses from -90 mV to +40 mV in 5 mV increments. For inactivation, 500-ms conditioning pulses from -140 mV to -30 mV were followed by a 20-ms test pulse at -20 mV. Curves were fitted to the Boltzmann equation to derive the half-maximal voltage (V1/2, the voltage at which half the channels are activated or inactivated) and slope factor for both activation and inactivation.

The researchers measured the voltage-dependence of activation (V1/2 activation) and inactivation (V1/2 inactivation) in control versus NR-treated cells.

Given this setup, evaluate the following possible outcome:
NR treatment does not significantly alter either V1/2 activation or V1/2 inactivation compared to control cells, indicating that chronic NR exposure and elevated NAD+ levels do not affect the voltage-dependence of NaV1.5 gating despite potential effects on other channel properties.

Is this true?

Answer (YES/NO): NO